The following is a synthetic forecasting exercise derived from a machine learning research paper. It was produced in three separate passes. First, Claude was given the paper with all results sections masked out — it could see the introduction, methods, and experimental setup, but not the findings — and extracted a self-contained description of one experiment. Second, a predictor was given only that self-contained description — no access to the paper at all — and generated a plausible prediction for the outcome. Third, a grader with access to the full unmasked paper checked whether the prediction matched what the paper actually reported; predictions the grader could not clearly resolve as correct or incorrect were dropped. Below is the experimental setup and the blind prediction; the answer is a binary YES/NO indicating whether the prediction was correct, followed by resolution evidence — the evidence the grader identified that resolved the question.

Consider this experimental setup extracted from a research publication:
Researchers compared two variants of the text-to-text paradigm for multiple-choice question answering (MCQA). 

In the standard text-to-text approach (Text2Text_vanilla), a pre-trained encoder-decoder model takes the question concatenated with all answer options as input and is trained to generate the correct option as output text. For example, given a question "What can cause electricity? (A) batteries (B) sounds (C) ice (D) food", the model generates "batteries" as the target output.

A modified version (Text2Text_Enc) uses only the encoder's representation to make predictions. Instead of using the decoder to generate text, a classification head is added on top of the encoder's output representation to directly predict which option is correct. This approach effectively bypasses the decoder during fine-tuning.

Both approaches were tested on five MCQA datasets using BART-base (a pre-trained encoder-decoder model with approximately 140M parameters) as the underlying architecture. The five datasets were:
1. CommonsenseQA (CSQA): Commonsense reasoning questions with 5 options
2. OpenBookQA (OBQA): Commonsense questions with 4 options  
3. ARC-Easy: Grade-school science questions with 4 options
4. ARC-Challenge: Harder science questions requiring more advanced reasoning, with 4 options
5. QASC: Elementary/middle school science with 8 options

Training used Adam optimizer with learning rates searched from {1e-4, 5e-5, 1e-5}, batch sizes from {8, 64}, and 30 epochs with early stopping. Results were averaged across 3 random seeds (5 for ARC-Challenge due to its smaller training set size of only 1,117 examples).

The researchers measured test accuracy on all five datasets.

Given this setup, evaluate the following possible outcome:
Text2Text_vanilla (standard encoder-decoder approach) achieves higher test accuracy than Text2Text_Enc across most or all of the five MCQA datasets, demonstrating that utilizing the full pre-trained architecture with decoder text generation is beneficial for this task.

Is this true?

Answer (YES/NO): YES